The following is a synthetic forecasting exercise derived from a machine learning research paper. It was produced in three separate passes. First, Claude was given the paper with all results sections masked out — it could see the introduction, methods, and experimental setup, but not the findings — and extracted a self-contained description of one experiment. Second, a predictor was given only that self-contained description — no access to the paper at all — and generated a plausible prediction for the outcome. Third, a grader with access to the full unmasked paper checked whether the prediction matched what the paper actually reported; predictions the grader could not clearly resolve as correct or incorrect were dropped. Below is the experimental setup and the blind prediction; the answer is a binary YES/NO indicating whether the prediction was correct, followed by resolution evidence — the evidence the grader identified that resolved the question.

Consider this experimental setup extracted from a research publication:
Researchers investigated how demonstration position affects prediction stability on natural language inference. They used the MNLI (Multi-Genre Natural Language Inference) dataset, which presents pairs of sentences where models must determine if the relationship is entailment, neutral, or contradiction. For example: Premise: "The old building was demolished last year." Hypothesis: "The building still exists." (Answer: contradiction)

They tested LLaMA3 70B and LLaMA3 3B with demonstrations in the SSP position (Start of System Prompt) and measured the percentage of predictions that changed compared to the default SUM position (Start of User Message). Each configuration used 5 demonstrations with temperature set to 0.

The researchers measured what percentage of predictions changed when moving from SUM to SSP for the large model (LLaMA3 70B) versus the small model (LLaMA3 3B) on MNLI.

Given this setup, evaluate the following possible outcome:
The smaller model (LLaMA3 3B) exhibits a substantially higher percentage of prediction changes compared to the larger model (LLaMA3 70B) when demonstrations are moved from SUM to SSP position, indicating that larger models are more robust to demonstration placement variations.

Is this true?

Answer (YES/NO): NO